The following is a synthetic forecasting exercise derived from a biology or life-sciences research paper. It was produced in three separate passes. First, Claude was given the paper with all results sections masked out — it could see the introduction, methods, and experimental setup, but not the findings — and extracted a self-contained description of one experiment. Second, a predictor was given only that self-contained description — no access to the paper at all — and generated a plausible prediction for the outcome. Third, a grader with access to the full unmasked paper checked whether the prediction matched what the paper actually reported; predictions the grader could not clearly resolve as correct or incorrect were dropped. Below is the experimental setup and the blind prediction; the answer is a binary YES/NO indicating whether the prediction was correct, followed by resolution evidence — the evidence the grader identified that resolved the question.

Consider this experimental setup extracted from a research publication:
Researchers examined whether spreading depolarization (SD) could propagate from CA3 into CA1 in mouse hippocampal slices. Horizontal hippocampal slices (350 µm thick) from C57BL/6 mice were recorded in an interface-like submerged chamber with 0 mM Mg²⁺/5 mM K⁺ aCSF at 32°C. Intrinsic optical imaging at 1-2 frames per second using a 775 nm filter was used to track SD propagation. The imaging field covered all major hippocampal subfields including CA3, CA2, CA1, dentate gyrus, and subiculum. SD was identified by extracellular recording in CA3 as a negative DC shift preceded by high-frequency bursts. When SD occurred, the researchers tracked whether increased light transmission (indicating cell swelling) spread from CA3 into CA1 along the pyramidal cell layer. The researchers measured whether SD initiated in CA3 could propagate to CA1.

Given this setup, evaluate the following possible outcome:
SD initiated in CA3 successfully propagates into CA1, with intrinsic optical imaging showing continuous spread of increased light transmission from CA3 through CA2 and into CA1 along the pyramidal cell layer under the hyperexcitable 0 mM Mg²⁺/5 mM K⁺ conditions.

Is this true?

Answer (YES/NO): NO